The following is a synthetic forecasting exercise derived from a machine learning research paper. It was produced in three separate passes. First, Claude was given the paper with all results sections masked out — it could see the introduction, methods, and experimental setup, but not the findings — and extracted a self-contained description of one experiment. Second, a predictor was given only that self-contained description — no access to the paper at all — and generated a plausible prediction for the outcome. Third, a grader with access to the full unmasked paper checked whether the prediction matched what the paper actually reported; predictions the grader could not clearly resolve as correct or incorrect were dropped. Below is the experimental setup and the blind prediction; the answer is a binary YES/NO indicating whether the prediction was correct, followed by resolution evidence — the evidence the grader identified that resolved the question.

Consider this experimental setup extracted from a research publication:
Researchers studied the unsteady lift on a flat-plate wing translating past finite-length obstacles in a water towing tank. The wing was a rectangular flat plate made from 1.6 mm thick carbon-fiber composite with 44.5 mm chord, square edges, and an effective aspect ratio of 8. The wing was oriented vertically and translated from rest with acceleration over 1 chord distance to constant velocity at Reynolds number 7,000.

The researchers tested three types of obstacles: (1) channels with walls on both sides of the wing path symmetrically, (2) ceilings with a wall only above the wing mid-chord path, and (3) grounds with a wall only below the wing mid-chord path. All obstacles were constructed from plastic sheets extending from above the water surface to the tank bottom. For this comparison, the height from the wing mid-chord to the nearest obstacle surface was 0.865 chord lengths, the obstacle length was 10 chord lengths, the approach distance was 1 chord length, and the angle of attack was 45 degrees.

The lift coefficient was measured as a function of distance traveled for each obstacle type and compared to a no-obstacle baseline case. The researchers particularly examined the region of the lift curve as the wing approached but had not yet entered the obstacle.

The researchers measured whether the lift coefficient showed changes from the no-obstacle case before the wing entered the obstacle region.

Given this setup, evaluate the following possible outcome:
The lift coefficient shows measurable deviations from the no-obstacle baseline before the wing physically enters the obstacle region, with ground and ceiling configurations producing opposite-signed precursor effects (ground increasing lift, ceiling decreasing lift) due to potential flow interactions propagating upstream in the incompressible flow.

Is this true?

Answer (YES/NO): NO